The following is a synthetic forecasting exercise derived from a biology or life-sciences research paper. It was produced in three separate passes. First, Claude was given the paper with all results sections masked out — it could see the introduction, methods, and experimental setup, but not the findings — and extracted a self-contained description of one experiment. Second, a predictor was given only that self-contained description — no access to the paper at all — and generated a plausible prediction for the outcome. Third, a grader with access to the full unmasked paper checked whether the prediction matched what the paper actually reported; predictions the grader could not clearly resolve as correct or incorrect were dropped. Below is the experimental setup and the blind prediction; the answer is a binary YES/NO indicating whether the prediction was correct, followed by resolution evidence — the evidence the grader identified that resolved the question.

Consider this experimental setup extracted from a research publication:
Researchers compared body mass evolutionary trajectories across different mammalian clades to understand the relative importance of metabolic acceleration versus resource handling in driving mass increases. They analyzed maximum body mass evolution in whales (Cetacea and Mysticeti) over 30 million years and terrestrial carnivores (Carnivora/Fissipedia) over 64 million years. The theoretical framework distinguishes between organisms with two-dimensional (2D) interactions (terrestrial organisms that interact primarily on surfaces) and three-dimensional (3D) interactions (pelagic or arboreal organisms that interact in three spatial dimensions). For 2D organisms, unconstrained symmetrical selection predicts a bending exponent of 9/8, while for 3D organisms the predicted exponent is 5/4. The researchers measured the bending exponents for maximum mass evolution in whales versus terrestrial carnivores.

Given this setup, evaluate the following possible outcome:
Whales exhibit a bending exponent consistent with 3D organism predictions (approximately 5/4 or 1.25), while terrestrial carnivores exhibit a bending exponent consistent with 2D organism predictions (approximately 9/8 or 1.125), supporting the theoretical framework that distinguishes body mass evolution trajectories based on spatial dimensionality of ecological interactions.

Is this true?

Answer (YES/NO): YES